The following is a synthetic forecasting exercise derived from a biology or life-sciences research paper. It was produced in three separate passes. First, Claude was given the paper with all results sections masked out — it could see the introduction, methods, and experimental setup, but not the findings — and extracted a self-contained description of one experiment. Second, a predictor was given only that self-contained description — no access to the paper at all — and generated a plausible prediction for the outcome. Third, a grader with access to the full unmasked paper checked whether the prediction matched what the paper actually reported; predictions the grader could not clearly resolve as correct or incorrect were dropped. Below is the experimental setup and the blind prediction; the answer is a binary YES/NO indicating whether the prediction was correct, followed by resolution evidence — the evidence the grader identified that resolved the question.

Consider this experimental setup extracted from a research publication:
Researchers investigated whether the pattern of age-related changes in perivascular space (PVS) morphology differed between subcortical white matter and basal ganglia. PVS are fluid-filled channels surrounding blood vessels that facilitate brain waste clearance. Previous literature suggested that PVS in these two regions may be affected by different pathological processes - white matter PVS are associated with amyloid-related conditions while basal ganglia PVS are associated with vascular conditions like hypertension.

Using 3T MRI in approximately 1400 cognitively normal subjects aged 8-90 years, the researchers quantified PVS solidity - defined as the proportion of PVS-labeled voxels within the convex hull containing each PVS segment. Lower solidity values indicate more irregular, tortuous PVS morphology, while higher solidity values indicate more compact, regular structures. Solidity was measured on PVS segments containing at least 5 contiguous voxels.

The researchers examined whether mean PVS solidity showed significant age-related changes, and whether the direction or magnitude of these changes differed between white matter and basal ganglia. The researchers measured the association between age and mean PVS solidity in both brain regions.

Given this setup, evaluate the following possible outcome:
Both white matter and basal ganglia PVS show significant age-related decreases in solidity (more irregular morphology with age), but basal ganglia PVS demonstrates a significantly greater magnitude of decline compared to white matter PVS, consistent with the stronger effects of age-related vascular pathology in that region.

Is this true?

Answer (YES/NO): NO